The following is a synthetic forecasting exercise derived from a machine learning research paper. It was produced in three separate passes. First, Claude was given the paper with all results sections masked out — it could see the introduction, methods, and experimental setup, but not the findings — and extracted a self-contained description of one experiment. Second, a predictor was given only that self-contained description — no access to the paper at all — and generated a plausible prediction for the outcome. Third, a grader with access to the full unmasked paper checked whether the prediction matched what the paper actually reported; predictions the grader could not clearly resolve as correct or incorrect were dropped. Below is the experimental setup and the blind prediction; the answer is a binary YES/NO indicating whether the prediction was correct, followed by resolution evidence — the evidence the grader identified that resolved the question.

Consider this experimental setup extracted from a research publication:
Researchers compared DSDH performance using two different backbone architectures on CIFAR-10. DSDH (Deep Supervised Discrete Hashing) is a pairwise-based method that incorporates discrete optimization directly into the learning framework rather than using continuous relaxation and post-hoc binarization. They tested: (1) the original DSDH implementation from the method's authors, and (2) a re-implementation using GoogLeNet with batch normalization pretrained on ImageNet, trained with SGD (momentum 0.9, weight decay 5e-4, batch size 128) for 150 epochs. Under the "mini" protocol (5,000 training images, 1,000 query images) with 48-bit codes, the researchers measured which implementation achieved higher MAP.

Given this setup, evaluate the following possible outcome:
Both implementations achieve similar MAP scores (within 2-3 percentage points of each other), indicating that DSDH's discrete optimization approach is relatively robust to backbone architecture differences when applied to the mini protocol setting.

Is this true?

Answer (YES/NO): YES